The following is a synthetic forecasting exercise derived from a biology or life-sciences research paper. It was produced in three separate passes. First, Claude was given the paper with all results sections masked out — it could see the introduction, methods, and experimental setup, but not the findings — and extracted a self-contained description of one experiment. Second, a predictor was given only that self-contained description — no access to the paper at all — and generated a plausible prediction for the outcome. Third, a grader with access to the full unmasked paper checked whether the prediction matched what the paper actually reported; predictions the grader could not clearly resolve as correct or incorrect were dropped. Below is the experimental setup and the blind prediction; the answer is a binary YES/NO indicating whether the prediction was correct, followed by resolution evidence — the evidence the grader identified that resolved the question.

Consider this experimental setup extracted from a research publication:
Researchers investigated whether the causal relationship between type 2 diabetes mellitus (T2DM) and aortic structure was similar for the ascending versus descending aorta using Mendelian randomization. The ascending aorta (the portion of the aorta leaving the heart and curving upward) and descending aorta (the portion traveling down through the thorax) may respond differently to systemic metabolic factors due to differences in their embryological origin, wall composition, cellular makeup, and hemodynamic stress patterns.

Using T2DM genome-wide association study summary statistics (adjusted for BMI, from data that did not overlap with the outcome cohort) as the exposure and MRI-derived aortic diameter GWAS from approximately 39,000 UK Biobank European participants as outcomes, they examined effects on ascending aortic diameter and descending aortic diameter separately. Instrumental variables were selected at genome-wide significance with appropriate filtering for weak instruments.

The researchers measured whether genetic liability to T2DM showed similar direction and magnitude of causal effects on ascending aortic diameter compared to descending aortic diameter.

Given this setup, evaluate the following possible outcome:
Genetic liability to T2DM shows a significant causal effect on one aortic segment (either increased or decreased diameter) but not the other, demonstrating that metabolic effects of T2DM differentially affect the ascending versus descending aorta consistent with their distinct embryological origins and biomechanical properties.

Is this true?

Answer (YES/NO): YES